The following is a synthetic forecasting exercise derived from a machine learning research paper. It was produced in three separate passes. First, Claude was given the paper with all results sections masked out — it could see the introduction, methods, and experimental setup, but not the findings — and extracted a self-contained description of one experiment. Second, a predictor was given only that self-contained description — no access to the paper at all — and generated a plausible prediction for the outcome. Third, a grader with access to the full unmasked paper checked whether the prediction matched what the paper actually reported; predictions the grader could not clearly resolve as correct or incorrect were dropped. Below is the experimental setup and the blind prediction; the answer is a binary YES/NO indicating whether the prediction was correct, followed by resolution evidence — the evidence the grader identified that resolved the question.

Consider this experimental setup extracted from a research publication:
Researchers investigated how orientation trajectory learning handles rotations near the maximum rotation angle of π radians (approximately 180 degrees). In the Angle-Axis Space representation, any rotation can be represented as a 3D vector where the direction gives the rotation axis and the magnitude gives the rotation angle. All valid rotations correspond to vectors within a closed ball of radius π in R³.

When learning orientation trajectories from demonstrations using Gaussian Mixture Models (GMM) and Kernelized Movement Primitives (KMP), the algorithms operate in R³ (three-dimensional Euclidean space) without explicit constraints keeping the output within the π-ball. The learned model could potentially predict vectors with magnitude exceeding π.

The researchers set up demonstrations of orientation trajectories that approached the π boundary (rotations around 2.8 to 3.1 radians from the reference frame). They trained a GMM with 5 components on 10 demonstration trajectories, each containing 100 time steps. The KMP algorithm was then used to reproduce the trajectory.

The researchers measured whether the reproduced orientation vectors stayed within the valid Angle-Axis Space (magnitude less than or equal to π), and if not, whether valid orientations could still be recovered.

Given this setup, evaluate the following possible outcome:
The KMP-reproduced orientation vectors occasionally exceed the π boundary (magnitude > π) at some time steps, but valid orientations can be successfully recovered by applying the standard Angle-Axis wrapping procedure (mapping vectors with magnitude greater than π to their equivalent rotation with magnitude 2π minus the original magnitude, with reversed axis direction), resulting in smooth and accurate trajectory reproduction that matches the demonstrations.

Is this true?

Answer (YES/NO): YES